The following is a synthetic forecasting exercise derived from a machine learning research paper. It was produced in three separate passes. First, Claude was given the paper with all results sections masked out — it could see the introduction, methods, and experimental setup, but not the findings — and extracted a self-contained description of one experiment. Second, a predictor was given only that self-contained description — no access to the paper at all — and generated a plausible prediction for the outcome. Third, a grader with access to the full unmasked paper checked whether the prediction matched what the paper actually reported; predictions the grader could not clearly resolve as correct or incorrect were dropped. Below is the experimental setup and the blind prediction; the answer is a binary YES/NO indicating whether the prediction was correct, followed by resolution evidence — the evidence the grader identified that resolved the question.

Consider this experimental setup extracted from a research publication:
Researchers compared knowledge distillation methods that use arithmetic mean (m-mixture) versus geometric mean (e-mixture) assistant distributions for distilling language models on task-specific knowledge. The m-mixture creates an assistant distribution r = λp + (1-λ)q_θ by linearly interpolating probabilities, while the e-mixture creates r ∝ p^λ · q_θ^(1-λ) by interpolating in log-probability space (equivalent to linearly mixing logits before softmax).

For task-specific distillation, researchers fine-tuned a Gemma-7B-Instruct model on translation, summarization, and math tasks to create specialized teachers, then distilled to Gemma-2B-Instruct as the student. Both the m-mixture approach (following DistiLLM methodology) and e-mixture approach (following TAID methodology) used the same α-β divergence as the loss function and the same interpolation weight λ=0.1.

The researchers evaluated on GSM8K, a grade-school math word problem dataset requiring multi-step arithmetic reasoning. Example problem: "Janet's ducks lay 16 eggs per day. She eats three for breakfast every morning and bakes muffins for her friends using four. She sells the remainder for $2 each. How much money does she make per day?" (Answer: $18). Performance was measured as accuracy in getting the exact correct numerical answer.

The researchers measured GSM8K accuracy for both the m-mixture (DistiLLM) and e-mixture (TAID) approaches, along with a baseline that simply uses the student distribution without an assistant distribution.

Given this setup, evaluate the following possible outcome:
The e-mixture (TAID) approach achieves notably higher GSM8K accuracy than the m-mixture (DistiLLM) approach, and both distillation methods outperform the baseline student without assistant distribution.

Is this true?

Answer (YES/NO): NO